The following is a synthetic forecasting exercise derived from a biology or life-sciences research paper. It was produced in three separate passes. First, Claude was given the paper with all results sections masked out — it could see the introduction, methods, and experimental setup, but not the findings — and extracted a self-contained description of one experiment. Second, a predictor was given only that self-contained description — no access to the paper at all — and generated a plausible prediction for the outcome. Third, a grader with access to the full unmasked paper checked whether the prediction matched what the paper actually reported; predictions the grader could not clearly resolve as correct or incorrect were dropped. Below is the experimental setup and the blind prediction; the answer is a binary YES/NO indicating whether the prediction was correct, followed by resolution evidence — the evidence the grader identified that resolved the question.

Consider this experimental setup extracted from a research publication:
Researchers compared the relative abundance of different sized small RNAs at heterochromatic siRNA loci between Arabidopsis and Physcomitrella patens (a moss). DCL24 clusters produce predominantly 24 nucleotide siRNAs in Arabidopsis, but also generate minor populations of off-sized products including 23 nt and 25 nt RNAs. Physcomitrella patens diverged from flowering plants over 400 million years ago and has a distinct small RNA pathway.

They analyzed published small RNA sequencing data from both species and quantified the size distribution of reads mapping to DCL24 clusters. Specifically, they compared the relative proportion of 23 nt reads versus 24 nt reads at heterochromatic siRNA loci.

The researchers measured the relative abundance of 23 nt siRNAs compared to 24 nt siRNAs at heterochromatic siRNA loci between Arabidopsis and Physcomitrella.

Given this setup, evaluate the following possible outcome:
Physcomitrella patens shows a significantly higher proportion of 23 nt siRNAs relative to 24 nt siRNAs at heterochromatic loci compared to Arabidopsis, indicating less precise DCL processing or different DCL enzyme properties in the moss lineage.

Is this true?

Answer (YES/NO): NO